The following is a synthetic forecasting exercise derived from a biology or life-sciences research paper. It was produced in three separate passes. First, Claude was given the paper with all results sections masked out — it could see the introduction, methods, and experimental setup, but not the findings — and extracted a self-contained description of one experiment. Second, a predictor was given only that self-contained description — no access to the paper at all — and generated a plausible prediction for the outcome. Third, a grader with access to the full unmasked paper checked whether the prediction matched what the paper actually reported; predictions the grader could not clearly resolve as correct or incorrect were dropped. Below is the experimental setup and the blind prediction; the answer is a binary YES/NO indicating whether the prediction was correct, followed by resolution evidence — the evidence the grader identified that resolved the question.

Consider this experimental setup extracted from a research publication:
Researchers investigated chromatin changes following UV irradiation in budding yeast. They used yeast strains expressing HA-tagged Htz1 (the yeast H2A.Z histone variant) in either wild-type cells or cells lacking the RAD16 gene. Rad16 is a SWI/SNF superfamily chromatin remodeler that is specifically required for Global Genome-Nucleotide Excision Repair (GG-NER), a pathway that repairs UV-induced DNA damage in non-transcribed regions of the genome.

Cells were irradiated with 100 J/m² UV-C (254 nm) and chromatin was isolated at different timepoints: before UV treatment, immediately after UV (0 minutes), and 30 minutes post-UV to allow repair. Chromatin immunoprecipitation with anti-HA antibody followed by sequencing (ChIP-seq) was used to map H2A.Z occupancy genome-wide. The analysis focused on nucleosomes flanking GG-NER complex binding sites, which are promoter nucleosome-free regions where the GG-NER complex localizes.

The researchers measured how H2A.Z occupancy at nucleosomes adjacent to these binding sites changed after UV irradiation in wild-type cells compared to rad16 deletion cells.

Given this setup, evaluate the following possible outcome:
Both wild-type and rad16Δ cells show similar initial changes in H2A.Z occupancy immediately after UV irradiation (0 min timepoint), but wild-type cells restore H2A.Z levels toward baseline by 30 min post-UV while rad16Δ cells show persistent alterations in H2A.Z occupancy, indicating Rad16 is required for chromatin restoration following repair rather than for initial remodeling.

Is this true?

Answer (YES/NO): NO